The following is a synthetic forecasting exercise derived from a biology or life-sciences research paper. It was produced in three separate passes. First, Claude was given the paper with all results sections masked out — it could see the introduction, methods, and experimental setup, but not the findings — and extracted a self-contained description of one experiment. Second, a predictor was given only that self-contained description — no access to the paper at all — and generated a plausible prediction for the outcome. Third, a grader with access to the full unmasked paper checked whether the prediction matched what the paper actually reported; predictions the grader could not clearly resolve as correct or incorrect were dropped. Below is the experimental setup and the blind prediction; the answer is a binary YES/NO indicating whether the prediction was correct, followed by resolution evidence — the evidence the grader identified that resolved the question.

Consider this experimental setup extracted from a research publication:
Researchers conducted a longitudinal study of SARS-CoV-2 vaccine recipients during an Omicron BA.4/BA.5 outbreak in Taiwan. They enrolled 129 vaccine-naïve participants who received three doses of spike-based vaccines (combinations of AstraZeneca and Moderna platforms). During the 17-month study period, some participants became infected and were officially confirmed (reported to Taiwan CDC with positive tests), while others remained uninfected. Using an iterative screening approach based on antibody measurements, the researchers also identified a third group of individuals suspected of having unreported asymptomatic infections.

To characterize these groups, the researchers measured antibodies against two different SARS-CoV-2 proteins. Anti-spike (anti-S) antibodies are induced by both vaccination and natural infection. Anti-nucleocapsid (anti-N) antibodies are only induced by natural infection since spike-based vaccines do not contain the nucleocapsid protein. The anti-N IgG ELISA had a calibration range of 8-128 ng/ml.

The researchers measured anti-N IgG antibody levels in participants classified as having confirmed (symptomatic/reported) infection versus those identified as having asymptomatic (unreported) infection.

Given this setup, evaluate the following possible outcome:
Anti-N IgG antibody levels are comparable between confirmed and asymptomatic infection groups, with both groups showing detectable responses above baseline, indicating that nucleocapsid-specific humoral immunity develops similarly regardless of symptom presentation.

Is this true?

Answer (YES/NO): NO